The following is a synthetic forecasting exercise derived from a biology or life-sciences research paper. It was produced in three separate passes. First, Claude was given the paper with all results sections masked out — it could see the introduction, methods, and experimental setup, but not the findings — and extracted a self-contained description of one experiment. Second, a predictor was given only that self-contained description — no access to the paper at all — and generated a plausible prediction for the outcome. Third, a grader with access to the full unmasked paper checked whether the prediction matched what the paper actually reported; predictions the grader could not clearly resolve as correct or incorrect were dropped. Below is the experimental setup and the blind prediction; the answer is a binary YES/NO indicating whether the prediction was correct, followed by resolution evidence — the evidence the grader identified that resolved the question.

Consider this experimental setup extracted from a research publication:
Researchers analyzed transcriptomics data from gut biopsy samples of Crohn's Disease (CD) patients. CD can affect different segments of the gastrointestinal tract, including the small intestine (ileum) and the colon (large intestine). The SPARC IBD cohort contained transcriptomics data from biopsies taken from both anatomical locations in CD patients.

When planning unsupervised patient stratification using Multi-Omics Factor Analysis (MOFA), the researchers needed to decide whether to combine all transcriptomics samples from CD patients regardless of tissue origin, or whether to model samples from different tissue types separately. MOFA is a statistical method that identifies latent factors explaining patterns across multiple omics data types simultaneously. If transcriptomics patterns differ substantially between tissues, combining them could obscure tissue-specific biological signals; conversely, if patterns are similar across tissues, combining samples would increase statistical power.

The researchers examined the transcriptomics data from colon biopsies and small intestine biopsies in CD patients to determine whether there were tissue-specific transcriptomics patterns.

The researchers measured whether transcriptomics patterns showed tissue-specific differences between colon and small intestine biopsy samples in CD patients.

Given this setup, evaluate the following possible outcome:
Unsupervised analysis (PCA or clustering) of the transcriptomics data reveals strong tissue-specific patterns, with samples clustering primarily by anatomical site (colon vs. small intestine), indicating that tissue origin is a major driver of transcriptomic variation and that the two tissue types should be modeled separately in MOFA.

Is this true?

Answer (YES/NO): NO